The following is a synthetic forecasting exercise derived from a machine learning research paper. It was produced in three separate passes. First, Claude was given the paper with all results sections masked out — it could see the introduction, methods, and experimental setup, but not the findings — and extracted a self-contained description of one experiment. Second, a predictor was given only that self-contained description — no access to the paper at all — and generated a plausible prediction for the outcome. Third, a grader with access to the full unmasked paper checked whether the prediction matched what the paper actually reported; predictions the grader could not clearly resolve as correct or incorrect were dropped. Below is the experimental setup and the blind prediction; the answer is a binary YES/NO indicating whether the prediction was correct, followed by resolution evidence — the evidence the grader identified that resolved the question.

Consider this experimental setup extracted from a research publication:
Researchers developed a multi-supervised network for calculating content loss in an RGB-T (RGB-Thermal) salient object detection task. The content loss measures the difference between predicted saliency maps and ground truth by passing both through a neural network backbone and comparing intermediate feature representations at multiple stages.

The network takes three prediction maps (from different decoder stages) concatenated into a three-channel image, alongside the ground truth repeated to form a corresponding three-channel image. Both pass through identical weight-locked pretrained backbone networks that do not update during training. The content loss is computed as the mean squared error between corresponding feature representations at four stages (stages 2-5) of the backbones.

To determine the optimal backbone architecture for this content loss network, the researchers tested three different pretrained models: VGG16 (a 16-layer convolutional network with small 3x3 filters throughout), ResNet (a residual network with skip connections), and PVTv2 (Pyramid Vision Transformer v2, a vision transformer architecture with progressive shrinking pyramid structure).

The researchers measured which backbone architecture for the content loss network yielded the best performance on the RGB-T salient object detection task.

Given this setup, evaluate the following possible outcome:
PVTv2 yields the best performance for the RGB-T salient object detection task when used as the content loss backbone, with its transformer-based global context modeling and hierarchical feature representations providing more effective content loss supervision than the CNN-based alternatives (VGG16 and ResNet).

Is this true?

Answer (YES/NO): NO